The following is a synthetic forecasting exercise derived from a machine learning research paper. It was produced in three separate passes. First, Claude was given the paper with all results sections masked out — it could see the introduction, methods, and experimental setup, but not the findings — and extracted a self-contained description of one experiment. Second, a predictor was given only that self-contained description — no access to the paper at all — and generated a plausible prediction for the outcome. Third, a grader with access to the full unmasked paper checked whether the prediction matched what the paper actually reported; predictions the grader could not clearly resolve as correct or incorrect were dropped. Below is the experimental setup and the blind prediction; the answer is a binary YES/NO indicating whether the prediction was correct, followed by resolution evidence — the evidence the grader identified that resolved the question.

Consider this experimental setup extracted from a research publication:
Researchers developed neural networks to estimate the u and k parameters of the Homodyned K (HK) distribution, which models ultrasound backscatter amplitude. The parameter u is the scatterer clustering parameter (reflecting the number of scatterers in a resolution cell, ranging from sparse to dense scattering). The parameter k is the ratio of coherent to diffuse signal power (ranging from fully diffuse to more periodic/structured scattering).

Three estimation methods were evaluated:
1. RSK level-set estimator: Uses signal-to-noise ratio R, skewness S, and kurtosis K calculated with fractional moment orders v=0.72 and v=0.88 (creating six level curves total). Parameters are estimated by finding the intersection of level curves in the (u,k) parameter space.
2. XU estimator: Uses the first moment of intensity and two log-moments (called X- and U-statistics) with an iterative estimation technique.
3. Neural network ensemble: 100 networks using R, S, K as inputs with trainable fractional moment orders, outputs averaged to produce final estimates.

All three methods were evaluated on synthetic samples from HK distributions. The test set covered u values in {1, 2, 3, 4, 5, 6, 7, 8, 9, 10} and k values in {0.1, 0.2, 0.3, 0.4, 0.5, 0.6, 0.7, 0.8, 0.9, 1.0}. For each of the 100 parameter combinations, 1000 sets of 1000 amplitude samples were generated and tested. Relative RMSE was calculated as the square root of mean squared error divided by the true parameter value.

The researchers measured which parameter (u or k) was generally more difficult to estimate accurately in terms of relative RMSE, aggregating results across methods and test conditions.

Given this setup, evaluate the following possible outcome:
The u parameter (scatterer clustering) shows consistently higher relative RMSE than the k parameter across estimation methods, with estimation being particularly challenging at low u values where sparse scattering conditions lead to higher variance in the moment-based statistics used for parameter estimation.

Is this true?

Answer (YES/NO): NO